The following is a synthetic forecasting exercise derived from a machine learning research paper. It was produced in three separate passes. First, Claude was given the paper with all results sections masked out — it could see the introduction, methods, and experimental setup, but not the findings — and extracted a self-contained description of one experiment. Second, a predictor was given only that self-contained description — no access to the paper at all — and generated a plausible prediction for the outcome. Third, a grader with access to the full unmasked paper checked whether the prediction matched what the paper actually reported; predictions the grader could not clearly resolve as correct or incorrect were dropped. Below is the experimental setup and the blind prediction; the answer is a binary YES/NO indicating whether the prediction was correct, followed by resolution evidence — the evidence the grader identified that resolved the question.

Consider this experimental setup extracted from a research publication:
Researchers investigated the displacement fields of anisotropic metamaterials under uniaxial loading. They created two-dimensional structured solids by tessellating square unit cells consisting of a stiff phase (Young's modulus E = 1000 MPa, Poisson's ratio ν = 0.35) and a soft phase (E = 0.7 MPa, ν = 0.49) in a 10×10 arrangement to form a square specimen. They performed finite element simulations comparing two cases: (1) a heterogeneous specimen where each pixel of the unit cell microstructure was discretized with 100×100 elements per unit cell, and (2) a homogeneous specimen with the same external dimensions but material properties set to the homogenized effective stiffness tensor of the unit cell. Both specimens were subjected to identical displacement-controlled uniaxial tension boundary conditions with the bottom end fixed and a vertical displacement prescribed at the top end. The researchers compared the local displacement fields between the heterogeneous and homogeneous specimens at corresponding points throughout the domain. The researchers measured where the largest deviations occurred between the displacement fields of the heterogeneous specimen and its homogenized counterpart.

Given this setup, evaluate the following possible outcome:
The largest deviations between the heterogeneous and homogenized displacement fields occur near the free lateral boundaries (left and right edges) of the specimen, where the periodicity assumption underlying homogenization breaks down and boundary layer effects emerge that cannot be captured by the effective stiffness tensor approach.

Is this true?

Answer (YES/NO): NO